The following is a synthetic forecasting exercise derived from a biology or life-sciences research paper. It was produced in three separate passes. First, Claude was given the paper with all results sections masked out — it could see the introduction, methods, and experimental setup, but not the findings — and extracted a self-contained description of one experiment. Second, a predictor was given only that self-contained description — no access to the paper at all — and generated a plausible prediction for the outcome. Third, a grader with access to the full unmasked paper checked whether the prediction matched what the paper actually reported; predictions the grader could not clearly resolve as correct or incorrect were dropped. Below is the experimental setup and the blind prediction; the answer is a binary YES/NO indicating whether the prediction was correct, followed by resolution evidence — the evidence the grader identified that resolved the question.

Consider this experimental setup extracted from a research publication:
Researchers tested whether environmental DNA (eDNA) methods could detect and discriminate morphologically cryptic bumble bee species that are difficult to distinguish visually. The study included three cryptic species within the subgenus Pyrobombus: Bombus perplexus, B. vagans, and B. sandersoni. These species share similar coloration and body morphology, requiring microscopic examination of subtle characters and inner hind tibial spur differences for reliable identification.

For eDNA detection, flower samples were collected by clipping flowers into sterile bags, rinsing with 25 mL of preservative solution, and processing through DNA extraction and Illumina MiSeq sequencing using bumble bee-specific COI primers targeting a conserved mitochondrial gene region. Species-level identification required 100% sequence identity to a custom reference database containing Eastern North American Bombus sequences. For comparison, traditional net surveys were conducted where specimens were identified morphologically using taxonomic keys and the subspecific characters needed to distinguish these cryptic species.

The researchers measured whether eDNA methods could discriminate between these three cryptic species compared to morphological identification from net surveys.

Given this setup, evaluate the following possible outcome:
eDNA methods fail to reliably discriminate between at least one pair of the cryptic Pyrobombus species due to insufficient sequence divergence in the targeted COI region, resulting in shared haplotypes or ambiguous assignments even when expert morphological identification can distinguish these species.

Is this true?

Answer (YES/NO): NO